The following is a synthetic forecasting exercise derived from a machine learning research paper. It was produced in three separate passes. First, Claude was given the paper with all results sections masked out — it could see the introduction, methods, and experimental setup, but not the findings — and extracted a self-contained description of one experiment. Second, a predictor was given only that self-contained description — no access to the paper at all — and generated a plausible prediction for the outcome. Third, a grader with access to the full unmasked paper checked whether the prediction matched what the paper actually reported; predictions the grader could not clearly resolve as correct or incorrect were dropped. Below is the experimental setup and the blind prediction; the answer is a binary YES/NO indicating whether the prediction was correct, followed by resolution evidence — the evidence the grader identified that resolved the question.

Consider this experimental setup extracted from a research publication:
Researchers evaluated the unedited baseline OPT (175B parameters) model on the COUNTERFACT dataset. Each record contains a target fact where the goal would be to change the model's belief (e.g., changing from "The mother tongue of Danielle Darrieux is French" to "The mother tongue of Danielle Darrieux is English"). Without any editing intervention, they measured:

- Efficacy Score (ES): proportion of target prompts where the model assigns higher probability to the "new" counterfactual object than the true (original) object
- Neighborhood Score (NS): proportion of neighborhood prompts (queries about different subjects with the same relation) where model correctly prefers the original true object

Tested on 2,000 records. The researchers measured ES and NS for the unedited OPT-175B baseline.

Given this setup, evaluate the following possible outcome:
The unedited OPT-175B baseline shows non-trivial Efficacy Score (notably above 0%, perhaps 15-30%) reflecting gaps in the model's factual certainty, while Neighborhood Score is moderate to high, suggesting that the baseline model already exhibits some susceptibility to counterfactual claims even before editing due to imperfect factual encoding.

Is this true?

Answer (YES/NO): NO